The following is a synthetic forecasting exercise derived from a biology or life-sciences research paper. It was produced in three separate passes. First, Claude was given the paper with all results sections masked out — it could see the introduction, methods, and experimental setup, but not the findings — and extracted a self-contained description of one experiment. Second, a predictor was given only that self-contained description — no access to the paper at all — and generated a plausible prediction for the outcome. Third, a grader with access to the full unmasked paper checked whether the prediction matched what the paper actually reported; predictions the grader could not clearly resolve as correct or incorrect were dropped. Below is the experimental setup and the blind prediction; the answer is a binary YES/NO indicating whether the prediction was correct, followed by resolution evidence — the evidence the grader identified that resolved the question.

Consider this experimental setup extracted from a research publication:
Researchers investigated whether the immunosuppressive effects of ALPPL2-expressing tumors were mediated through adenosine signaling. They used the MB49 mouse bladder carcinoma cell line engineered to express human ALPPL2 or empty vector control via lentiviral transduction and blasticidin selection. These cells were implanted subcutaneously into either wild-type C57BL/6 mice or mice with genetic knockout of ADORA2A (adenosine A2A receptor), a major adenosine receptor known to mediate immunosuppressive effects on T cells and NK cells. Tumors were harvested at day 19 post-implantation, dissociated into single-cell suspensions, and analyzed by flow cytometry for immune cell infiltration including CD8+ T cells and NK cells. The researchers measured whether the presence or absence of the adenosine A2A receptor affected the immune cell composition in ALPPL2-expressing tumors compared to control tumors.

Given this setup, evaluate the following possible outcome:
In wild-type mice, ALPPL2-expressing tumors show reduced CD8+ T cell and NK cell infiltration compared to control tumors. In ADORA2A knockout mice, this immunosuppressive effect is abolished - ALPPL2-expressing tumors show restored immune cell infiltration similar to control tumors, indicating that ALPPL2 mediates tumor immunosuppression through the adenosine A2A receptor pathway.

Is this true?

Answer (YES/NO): NO